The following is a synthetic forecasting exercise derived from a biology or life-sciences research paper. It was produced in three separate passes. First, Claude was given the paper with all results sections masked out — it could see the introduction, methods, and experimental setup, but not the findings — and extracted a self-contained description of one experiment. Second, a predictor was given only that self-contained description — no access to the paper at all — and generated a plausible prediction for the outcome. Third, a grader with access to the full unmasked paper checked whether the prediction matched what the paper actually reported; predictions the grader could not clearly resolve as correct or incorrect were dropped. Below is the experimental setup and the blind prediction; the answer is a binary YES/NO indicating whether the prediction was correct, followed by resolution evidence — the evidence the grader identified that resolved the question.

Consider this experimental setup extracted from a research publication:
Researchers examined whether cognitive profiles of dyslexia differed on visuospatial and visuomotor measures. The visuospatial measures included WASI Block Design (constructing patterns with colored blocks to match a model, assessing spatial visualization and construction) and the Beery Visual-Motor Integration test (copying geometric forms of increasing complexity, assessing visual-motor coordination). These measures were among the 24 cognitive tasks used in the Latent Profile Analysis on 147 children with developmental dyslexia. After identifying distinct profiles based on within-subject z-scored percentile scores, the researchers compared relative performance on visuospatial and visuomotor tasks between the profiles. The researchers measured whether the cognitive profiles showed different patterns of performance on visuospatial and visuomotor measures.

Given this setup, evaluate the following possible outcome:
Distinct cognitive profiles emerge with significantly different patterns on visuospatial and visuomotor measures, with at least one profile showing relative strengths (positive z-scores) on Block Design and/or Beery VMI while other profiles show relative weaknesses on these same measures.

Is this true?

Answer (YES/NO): NO